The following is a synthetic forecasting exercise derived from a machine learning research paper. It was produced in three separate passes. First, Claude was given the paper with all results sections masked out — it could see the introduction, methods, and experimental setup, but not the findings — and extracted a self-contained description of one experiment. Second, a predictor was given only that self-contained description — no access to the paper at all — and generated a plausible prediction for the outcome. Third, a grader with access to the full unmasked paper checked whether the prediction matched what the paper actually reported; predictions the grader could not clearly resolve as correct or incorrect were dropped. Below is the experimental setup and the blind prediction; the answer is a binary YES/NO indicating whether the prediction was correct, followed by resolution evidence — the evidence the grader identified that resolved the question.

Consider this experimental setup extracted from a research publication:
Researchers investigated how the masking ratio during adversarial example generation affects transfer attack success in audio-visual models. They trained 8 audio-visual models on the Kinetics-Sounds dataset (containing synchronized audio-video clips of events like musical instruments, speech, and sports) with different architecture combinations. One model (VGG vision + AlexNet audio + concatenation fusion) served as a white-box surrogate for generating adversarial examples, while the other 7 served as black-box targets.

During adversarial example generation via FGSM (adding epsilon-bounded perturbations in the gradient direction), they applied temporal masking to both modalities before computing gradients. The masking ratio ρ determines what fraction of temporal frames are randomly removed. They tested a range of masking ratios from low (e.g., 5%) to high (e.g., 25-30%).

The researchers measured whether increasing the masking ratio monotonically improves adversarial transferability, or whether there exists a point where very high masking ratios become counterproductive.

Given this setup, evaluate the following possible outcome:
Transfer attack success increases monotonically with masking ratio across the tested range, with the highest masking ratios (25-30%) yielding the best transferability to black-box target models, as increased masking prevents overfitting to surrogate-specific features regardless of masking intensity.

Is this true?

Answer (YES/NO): NO